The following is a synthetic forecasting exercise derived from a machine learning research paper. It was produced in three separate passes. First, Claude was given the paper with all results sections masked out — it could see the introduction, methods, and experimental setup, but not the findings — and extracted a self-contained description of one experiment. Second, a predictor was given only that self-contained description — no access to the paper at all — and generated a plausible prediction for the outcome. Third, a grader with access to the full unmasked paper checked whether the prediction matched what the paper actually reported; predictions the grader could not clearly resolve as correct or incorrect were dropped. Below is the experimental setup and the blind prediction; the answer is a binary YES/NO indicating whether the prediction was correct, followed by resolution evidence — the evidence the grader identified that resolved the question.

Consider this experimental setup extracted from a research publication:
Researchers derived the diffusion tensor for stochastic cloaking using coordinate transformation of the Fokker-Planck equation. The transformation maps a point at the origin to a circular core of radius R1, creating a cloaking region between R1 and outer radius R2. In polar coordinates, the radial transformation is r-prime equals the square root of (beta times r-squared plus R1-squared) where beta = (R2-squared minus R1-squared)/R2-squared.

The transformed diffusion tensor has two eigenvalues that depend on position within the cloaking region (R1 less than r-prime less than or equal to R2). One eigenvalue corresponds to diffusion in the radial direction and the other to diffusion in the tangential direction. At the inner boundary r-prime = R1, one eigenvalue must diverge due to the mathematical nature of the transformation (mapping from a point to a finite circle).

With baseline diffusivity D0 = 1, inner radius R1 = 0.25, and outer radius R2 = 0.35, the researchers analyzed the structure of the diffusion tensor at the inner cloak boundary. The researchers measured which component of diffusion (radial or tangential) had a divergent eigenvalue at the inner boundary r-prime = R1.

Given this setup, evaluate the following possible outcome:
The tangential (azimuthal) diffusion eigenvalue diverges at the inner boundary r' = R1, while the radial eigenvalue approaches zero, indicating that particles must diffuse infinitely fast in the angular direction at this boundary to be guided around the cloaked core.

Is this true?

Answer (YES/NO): YES